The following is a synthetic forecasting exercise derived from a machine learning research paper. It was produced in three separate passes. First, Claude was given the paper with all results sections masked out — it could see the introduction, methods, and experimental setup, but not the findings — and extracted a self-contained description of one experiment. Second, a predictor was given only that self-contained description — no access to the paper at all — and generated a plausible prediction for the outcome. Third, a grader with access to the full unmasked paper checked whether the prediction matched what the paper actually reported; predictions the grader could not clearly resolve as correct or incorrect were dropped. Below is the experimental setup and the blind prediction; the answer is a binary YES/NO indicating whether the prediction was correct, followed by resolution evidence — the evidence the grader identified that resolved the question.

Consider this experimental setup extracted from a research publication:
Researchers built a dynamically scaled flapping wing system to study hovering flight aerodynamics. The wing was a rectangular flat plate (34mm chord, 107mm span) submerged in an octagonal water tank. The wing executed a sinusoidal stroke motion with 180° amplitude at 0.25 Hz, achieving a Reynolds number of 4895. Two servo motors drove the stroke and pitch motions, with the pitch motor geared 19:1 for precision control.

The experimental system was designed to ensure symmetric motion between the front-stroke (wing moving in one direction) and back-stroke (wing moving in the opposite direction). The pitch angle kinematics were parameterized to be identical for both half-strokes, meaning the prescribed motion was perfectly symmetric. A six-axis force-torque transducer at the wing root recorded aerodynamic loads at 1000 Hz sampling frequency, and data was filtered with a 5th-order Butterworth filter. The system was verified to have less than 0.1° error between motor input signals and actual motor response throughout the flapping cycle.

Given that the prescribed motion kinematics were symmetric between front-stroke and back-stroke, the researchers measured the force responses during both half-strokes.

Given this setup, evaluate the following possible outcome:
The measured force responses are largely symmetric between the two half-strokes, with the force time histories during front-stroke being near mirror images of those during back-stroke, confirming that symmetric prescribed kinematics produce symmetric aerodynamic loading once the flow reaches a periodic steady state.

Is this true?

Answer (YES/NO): YES